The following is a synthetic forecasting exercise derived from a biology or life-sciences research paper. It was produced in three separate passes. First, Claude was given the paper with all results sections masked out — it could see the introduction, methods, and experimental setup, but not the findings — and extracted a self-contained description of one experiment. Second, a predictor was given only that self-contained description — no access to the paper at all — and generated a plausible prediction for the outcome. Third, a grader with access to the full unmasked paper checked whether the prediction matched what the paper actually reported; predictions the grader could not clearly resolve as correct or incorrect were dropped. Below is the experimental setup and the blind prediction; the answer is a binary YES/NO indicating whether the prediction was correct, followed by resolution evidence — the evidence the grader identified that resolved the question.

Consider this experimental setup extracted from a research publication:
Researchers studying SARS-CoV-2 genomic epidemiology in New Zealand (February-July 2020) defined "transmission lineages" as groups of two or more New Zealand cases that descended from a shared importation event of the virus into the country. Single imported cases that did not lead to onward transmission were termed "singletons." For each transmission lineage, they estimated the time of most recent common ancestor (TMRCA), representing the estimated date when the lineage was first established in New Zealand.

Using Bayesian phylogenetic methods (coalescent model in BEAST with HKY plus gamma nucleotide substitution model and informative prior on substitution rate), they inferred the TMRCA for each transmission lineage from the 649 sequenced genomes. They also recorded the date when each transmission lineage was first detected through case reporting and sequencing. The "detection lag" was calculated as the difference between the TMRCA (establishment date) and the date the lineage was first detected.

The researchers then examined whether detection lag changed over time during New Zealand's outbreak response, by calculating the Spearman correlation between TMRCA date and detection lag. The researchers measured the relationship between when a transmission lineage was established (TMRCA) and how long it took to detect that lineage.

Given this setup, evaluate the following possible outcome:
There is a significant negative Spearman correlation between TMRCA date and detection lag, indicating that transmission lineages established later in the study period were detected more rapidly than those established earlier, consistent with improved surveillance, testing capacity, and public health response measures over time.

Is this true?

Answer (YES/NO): YES